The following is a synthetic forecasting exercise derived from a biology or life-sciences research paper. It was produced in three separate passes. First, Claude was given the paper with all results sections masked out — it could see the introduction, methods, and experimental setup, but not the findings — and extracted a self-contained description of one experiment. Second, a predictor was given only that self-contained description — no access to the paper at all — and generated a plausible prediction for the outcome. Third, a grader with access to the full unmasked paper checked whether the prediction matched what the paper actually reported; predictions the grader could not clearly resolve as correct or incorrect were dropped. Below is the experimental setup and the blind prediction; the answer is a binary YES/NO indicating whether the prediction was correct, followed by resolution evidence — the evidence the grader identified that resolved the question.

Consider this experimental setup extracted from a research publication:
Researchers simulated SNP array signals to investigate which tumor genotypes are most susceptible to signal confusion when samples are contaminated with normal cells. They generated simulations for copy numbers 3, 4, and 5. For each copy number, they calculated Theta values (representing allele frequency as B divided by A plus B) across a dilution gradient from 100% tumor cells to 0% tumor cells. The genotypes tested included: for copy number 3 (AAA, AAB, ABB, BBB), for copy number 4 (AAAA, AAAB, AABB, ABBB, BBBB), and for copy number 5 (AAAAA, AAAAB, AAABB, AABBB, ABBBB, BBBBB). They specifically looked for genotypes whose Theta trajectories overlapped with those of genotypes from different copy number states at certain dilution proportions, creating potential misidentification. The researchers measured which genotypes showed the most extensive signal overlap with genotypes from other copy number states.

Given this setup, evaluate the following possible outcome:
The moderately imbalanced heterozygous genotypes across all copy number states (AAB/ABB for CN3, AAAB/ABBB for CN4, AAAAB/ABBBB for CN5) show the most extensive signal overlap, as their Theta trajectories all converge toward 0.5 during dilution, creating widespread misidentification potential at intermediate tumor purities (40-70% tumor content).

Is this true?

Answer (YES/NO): NO